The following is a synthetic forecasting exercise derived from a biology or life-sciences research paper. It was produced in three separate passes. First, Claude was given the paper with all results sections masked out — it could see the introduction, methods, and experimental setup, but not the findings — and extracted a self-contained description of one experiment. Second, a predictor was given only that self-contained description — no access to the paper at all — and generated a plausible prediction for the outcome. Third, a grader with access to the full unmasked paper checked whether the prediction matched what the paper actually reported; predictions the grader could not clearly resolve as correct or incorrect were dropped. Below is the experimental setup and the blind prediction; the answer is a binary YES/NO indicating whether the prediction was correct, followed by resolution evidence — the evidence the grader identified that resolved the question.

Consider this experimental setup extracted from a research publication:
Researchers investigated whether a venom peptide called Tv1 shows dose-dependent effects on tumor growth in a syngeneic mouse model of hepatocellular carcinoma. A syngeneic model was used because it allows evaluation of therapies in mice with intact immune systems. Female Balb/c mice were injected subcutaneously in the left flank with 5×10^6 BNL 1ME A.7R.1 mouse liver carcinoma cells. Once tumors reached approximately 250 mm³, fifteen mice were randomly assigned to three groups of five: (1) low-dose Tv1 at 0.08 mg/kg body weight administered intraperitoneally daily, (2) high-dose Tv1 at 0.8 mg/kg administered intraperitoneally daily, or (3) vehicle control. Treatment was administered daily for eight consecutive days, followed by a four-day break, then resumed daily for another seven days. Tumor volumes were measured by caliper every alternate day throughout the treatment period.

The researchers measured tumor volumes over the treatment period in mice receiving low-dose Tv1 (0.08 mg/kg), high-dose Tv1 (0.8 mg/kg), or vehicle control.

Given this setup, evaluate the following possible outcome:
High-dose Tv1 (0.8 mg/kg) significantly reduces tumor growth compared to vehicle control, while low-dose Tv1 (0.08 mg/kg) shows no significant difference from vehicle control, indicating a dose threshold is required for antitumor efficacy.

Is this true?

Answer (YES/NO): NO